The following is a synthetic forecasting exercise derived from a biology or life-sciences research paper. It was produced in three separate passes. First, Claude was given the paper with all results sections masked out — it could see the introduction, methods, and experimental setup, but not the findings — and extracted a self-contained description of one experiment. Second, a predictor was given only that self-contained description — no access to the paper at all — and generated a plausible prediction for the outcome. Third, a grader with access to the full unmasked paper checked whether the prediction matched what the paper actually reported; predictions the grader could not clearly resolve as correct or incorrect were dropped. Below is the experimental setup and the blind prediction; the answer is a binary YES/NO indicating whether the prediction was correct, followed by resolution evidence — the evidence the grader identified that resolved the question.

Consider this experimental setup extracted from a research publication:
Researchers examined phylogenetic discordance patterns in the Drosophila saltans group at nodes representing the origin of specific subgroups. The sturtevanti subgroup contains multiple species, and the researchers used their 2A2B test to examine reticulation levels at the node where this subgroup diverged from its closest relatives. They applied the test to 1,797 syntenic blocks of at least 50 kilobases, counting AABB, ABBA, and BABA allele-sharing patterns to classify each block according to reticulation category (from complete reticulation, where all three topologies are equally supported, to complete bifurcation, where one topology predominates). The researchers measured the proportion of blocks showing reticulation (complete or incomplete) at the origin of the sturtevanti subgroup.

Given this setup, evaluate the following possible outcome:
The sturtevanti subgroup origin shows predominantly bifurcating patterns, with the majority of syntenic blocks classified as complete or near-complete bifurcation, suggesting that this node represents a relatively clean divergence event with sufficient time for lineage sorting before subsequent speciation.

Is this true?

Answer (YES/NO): NO